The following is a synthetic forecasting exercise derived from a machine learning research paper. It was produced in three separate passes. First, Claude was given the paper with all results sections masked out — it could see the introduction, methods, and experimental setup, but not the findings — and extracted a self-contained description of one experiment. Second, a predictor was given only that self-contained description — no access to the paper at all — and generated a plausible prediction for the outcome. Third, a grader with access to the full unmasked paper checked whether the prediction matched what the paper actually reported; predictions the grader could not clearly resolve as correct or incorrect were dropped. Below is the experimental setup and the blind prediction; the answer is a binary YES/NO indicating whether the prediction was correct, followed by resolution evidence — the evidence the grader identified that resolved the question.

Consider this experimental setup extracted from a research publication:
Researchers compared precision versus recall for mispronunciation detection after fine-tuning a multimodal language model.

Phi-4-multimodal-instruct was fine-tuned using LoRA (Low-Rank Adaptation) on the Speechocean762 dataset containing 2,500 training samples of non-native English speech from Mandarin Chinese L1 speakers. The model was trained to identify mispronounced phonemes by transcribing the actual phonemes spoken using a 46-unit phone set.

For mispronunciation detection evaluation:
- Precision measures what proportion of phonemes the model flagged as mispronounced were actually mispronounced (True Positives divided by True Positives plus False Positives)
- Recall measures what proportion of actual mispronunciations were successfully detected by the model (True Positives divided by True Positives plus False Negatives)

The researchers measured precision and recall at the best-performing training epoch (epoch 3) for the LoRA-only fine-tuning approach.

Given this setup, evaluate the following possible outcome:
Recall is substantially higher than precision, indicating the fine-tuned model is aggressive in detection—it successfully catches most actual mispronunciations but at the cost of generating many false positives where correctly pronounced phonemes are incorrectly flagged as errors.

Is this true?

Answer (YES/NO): NO